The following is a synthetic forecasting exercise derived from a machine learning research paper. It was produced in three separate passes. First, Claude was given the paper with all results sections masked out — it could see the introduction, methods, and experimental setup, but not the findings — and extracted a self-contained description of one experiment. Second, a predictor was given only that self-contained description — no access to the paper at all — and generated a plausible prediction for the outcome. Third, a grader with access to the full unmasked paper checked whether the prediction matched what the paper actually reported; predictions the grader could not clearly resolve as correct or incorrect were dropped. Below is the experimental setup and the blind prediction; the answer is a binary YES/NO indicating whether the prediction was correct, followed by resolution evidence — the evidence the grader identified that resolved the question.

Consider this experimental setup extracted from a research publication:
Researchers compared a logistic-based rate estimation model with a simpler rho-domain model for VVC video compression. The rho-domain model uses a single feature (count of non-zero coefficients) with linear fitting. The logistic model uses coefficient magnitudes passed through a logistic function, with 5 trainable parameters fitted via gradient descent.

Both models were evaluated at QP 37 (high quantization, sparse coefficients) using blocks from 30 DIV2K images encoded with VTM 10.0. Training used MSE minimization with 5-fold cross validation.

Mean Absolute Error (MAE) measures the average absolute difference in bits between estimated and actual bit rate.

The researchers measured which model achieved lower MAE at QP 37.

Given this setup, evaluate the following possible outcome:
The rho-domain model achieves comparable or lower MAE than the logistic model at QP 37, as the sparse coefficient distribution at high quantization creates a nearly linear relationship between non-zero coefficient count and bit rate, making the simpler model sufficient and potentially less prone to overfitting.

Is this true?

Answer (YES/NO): YES